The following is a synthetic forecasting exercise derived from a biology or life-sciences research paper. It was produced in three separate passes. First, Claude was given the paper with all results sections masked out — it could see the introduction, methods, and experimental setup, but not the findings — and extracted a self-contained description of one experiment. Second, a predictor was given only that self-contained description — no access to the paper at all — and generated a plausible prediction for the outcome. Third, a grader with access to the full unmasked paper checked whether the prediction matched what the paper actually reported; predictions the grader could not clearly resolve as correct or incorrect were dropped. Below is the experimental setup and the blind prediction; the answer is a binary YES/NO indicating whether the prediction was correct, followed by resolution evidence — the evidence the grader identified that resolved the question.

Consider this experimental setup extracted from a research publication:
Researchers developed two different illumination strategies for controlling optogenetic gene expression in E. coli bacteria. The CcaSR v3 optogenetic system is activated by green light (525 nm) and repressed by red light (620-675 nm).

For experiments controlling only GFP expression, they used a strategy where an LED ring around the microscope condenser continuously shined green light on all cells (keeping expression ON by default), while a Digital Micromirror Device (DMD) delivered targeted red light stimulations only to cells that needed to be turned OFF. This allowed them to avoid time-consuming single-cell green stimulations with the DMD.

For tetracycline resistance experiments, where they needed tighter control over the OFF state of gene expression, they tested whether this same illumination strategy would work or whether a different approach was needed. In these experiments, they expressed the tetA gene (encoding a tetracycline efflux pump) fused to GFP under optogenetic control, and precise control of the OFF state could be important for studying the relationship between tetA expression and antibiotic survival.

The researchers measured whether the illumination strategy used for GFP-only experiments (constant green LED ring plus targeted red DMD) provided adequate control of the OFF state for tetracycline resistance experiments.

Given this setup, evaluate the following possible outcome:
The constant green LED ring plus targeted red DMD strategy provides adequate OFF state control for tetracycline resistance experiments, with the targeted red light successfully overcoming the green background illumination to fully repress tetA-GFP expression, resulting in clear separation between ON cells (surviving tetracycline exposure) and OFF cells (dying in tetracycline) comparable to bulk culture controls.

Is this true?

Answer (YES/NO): NO